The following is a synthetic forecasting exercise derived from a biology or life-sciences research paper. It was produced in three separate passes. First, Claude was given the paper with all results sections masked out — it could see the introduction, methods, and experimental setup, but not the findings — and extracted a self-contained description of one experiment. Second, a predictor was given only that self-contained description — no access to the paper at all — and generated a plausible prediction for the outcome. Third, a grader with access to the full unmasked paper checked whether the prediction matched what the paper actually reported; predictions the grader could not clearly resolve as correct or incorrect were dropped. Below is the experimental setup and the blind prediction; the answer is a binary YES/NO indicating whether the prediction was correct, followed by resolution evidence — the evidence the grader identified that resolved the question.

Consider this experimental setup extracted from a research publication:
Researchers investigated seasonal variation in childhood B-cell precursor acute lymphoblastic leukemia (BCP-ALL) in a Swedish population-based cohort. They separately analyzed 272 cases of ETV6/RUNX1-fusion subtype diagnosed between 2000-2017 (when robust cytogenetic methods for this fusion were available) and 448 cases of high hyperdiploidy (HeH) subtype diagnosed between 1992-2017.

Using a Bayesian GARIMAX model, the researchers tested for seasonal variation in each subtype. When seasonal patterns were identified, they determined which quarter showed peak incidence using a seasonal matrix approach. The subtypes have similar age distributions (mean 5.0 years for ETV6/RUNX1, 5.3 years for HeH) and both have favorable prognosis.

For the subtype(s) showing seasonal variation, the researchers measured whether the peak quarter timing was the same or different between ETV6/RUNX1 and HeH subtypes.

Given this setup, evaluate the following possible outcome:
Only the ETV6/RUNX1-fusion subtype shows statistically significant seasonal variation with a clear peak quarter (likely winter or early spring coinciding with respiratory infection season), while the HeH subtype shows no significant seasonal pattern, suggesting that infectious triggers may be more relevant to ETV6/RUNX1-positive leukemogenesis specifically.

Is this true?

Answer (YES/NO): NO